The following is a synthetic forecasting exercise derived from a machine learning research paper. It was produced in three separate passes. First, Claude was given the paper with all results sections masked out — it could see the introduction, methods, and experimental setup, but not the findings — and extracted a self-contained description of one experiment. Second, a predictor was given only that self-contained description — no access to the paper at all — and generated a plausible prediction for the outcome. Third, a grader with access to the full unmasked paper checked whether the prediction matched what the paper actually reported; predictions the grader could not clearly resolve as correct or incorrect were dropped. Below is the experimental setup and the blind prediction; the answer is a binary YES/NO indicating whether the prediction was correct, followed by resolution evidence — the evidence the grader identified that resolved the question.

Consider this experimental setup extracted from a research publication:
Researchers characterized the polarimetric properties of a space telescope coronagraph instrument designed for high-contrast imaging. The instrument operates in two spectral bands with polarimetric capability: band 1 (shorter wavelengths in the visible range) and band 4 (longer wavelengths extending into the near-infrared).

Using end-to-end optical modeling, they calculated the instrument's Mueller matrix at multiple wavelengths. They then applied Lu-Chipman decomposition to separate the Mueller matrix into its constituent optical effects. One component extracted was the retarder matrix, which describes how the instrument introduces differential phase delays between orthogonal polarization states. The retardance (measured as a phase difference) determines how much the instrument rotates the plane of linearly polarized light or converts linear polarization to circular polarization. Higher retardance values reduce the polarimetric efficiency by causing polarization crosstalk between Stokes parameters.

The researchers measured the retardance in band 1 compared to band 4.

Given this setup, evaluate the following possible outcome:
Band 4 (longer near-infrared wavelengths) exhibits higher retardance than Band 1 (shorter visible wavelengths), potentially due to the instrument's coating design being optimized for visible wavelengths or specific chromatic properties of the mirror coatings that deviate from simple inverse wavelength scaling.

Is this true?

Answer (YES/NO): YES